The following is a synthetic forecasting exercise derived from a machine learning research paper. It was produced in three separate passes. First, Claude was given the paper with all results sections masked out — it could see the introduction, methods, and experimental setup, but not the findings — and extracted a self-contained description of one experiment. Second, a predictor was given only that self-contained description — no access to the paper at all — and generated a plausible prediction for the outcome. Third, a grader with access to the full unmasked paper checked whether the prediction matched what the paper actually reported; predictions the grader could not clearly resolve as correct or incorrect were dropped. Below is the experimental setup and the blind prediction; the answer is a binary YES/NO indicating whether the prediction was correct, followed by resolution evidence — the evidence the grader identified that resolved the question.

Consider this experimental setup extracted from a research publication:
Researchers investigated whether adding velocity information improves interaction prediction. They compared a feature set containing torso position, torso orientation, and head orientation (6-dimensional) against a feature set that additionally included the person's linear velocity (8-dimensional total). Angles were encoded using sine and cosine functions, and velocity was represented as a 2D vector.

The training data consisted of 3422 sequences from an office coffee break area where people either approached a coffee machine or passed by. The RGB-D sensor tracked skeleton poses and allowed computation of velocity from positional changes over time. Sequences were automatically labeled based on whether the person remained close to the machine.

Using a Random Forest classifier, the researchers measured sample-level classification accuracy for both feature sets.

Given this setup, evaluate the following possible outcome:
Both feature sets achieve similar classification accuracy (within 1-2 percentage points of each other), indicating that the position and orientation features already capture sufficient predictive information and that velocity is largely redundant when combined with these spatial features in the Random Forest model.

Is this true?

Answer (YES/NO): NO